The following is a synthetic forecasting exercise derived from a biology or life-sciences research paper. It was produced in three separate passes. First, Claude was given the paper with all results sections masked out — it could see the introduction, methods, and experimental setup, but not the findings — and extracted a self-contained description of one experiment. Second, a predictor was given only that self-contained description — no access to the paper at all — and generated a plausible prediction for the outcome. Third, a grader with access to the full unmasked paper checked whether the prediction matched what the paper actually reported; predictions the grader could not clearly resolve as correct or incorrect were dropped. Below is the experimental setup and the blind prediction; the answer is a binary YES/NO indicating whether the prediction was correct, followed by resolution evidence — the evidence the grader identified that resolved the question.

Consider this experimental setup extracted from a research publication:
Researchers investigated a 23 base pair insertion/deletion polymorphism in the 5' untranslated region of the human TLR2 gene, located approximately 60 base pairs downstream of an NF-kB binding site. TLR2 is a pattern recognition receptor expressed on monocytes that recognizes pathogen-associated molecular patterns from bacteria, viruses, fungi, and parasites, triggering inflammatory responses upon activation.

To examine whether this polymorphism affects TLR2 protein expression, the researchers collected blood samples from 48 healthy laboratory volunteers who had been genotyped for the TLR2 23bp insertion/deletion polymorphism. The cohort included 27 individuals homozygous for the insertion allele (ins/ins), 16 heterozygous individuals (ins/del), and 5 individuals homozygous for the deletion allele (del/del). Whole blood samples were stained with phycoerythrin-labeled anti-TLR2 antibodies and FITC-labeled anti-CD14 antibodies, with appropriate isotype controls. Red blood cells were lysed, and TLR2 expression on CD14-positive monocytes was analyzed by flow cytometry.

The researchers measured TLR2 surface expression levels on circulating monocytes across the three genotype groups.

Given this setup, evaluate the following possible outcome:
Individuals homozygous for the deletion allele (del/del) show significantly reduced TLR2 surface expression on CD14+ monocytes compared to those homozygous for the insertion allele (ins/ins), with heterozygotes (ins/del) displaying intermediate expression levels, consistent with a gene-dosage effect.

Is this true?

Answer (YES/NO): NO